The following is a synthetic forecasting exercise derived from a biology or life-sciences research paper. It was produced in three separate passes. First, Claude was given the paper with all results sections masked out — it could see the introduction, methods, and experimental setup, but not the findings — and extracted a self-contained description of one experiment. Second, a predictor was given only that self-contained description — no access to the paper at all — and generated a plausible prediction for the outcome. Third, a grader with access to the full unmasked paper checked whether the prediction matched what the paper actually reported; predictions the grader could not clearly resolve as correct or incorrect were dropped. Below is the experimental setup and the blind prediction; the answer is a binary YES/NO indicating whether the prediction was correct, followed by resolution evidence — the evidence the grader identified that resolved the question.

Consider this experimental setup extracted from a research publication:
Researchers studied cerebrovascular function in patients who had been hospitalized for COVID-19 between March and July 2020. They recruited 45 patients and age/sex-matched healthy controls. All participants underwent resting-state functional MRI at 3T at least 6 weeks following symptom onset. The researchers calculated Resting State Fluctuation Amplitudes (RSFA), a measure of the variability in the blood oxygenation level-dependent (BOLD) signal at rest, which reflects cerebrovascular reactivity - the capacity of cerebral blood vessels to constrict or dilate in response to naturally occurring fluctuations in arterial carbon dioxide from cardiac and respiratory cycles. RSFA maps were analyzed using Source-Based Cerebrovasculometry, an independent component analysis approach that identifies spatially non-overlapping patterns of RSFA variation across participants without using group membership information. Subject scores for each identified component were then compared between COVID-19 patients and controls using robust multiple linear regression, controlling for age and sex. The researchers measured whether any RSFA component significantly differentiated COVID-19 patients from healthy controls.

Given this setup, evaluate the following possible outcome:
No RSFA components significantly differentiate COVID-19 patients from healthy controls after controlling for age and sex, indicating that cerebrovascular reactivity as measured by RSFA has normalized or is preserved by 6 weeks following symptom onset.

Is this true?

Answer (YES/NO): NO